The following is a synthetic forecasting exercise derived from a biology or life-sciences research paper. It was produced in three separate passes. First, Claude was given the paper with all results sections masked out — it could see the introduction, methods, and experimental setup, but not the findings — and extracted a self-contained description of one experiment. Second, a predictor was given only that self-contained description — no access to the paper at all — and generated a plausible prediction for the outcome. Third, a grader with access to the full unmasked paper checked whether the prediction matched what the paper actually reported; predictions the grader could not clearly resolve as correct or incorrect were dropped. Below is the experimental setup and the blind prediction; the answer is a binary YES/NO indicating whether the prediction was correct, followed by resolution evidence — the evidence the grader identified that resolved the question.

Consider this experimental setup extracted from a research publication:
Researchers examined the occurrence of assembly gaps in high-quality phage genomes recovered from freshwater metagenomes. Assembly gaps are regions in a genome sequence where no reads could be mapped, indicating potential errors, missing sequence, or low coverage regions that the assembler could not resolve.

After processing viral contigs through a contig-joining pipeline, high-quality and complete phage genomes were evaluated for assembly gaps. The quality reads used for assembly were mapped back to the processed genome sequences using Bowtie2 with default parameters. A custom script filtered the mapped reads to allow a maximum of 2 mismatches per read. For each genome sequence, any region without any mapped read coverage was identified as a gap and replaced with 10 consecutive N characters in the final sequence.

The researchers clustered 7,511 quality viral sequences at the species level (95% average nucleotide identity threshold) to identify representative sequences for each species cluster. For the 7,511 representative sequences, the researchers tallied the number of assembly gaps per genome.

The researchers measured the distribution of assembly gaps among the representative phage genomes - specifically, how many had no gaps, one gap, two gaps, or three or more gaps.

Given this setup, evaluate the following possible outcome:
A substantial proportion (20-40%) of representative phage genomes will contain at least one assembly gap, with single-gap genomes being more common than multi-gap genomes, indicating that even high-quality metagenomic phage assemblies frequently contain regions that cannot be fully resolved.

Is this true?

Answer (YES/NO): NO